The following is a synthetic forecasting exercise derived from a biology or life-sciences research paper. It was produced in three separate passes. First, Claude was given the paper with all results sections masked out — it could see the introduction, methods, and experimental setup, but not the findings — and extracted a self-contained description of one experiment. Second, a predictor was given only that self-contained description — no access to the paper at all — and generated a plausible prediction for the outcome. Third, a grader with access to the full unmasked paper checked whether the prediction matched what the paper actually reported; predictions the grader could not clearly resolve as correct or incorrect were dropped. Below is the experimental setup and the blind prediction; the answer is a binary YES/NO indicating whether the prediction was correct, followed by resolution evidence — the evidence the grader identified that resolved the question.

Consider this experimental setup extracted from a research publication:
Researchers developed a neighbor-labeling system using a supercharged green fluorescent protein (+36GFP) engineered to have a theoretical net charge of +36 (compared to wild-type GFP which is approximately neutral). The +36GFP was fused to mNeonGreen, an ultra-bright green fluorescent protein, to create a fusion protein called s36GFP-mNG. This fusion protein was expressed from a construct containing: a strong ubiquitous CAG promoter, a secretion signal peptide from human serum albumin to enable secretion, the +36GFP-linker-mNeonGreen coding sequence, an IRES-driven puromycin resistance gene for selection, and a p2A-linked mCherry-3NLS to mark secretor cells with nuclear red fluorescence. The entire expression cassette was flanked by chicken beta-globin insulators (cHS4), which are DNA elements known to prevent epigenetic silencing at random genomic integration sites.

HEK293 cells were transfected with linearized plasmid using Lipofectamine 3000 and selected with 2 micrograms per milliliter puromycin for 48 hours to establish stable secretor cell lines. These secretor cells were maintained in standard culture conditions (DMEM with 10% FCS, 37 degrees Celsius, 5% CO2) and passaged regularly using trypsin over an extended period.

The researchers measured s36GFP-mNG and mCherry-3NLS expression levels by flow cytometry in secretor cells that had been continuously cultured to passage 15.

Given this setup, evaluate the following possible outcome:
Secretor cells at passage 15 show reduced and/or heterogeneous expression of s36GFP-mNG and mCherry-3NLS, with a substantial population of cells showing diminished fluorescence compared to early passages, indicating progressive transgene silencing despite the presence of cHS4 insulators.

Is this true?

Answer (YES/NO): NO